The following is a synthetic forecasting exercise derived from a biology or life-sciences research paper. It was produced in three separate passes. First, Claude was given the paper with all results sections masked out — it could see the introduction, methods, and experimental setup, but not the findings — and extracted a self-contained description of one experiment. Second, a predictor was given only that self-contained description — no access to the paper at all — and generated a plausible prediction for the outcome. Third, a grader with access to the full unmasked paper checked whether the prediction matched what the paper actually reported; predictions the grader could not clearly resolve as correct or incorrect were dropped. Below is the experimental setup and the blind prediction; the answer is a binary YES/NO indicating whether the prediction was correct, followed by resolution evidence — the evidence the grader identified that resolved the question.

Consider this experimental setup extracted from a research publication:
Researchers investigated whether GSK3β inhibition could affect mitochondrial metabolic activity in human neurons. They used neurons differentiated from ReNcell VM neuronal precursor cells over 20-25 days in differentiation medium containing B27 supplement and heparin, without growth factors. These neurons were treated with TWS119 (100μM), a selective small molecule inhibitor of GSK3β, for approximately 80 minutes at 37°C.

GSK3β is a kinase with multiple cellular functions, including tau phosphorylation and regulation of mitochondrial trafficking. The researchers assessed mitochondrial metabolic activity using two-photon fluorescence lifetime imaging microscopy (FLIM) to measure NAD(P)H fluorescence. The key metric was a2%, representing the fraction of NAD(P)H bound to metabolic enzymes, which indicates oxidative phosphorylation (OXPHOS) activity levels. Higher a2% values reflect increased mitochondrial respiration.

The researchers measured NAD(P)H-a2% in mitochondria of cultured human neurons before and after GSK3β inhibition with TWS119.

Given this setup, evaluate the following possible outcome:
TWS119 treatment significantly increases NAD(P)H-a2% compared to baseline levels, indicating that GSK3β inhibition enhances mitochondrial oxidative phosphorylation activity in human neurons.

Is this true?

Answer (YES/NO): YES